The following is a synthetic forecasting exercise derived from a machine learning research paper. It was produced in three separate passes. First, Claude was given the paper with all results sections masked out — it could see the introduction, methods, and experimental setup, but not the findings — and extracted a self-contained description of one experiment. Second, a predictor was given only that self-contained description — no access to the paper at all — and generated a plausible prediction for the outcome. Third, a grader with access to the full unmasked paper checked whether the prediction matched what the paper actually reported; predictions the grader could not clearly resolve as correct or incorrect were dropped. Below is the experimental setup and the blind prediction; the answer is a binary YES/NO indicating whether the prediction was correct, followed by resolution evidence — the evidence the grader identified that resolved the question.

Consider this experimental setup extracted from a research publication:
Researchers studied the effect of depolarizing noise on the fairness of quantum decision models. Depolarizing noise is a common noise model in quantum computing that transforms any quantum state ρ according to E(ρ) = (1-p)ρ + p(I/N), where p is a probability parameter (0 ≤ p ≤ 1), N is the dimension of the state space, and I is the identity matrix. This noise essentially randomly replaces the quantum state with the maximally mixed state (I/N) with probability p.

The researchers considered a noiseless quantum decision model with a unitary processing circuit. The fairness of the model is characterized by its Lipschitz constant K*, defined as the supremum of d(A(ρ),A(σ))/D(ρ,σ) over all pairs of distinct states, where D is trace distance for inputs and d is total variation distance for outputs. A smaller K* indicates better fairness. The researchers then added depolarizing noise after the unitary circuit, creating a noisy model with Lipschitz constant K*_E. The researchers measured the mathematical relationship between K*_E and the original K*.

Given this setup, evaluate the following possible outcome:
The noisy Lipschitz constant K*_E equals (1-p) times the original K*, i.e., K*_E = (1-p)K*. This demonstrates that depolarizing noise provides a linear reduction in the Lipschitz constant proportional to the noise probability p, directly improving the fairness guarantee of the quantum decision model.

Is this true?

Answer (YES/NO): YES